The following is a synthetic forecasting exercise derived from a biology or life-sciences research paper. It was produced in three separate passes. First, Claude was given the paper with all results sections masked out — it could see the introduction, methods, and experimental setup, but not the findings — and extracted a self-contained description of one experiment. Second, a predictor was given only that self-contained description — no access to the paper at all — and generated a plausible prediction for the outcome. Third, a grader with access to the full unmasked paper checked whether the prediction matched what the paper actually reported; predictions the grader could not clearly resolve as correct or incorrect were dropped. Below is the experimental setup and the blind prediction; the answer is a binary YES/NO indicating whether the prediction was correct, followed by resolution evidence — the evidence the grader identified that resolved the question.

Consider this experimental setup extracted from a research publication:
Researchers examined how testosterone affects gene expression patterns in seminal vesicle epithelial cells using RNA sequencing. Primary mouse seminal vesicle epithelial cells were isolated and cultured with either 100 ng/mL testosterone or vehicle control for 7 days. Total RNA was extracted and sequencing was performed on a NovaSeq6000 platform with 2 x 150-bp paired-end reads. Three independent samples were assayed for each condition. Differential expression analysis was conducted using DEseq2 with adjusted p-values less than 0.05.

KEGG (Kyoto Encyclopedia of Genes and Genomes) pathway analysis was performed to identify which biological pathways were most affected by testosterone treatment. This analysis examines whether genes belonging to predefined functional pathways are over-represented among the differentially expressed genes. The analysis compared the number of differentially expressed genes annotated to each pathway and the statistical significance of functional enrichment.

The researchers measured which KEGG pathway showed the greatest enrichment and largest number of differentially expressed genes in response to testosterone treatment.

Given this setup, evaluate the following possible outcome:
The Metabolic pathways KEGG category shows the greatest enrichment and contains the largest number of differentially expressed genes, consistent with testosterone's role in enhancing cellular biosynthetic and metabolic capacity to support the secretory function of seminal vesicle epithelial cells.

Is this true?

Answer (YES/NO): YES